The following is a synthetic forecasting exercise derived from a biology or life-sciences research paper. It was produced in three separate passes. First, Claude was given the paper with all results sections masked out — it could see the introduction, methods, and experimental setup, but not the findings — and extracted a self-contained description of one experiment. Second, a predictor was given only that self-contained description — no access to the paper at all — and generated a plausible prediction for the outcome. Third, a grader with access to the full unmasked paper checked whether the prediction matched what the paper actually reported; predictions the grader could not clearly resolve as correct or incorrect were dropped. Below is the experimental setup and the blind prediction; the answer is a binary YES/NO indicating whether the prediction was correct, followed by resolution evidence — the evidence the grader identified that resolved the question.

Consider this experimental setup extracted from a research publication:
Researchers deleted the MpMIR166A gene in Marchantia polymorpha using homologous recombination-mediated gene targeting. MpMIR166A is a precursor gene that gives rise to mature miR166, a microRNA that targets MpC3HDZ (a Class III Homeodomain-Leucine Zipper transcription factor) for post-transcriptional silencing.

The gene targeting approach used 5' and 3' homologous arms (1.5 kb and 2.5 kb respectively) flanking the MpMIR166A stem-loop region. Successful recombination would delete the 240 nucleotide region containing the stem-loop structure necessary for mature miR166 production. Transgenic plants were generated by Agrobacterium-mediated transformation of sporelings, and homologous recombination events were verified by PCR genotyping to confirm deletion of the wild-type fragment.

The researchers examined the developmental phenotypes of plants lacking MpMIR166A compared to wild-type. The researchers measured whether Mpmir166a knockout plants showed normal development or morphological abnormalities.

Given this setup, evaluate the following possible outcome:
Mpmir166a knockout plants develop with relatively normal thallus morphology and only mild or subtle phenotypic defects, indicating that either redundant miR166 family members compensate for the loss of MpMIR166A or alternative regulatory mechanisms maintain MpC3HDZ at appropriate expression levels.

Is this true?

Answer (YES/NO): NO